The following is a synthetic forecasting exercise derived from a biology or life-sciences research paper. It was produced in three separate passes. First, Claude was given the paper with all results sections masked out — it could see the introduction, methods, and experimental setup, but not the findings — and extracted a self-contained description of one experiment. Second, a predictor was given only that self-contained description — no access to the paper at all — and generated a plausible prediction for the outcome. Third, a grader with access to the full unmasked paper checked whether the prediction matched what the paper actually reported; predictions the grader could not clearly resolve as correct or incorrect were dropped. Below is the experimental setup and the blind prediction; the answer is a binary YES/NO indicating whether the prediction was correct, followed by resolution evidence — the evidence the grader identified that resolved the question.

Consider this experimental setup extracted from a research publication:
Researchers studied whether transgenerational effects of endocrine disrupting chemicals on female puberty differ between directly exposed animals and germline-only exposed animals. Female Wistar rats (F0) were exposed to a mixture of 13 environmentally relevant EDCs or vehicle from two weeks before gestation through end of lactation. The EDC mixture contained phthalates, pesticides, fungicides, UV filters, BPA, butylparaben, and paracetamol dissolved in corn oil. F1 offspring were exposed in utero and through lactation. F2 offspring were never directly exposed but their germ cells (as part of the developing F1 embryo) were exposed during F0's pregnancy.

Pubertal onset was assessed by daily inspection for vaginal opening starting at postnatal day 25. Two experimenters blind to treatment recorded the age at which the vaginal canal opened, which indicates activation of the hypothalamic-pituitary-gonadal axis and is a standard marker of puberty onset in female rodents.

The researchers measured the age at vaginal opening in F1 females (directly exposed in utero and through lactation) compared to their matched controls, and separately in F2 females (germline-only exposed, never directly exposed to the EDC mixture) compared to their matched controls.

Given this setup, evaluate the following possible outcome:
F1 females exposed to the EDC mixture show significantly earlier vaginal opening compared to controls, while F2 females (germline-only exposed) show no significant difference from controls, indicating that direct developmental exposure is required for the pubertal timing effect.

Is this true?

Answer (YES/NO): NO